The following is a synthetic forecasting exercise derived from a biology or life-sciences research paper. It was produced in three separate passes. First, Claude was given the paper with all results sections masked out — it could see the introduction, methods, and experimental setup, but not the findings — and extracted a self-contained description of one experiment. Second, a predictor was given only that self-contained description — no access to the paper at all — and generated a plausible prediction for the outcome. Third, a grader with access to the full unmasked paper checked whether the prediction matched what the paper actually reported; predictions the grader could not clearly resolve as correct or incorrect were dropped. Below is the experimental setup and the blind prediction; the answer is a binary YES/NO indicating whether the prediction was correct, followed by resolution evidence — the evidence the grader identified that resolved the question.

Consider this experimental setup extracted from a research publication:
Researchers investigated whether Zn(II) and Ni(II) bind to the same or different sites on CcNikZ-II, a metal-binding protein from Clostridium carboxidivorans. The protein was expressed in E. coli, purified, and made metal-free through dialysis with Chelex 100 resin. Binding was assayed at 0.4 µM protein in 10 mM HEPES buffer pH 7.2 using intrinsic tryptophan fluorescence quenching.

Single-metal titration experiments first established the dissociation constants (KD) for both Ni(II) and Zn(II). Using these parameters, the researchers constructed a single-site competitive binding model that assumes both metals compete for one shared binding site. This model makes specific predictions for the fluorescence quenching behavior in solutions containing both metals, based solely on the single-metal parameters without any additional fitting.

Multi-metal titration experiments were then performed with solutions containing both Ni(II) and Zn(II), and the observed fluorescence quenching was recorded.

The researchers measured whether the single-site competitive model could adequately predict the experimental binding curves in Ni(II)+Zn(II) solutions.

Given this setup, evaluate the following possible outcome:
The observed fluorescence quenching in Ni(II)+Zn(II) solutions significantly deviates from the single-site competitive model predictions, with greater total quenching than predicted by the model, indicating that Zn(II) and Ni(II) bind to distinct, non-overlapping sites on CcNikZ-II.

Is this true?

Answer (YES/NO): NO